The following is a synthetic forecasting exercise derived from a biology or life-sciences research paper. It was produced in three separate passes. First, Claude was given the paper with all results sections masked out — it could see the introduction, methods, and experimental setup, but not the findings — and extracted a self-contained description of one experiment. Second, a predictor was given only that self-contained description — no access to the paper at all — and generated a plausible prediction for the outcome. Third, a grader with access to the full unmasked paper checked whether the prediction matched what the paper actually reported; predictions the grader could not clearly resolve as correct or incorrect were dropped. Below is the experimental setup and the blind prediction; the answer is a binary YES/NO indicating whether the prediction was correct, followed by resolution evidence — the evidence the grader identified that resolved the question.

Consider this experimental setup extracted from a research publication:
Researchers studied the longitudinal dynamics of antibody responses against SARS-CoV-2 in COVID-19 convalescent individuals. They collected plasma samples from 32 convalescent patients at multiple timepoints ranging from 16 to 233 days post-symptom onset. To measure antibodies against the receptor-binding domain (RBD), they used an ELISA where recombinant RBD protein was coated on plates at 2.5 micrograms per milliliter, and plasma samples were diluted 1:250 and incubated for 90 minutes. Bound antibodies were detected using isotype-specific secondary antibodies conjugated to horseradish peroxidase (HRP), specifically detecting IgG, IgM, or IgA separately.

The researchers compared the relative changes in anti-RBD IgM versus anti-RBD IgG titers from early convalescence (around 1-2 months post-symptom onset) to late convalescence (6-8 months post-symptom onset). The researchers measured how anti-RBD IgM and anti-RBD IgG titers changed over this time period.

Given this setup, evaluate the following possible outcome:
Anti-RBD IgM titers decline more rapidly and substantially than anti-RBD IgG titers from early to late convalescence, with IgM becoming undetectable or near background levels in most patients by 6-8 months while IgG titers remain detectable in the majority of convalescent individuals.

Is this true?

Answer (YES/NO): YES